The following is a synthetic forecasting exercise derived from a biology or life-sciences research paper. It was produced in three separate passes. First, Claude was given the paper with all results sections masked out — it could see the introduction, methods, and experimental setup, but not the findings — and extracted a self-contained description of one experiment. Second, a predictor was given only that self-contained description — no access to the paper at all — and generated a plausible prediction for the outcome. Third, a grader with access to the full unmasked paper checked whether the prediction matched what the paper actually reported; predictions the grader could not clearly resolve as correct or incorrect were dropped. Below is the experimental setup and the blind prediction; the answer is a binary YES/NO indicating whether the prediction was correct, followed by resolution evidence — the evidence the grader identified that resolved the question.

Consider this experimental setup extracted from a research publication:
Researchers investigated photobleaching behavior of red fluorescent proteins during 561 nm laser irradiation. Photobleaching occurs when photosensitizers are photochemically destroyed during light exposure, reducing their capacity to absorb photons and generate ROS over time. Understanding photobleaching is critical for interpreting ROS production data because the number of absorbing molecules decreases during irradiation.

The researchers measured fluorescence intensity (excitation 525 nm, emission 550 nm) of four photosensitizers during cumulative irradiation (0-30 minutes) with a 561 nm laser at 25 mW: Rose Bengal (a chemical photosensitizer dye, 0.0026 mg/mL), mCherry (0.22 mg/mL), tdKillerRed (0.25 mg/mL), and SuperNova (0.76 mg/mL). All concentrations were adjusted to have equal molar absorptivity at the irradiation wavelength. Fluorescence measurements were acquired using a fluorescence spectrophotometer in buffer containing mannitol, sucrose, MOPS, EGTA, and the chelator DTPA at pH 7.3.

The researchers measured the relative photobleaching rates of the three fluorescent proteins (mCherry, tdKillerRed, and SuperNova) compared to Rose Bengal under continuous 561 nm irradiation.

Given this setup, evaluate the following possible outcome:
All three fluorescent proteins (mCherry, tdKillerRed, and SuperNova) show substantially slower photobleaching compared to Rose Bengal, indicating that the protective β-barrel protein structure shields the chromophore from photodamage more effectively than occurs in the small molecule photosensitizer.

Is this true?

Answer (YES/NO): YES